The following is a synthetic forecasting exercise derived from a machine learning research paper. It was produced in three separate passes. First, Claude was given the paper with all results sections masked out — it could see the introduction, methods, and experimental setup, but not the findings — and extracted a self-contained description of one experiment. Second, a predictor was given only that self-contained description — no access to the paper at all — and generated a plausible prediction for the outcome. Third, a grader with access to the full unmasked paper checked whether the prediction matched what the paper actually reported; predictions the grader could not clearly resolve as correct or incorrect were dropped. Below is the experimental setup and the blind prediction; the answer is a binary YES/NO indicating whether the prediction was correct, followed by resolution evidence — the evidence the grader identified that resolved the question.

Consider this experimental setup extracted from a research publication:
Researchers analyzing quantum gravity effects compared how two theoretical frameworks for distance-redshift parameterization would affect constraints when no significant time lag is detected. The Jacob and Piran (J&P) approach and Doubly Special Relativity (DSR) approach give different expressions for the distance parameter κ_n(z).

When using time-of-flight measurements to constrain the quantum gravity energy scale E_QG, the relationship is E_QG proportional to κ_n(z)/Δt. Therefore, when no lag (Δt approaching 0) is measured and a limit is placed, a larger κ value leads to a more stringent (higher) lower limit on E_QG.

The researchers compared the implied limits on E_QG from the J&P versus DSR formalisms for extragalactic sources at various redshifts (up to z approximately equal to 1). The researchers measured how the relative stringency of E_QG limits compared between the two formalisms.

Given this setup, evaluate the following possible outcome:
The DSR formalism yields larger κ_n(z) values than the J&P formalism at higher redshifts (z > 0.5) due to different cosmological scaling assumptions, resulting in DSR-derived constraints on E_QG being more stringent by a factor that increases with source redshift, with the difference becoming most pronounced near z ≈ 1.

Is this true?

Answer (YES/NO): NO